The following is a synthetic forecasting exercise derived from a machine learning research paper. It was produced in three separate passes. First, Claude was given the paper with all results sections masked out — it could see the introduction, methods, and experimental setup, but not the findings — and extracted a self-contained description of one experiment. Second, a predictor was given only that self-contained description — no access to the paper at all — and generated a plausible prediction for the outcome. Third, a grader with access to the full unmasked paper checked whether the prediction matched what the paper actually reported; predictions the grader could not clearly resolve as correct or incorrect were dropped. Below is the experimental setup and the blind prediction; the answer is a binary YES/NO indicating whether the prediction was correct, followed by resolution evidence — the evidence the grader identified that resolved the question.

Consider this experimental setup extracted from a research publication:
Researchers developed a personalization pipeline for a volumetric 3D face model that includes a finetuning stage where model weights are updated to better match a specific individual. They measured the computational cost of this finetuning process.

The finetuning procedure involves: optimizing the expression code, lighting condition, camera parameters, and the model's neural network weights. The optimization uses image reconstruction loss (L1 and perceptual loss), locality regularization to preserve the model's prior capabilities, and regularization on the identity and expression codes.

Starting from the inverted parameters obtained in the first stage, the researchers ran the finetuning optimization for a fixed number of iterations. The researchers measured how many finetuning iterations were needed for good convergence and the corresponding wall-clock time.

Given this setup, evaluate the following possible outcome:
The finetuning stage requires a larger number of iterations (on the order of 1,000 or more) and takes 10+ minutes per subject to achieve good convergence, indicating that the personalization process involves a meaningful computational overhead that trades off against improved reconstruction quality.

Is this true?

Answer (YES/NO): NO